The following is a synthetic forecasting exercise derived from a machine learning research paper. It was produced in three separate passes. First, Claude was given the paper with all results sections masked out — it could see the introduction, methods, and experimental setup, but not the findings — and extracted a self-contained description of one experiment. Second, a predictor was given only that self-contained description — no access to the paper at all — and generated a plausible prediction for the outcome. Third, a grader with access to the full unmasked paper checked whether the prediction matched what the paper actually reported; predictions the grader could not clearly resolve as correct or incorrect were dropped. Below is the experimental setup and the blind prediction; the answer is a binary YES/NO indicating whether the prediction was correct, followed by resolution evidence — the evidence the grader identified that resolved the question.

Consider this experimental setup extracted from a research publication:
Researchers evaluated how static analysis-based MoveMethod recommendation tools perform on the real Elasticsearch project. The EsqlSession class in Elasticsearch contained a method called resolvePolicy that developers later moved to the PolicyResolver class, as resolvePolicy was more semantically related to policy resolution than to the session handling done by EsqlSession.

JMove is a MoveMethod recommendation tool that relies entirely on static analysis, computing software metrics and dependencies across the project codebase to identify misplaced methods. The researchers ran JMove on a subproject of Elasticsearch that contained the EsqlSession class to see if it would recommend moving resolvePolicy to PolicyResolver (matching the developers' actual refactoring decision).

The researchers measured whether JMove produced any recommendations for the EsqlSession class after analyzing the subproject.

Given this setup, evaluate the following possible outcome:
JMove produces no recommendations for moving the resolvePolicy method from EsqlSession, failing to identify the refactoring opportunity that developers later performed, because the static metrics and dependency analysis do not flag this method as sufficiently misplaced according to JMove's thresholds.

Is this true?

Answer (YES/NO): YES